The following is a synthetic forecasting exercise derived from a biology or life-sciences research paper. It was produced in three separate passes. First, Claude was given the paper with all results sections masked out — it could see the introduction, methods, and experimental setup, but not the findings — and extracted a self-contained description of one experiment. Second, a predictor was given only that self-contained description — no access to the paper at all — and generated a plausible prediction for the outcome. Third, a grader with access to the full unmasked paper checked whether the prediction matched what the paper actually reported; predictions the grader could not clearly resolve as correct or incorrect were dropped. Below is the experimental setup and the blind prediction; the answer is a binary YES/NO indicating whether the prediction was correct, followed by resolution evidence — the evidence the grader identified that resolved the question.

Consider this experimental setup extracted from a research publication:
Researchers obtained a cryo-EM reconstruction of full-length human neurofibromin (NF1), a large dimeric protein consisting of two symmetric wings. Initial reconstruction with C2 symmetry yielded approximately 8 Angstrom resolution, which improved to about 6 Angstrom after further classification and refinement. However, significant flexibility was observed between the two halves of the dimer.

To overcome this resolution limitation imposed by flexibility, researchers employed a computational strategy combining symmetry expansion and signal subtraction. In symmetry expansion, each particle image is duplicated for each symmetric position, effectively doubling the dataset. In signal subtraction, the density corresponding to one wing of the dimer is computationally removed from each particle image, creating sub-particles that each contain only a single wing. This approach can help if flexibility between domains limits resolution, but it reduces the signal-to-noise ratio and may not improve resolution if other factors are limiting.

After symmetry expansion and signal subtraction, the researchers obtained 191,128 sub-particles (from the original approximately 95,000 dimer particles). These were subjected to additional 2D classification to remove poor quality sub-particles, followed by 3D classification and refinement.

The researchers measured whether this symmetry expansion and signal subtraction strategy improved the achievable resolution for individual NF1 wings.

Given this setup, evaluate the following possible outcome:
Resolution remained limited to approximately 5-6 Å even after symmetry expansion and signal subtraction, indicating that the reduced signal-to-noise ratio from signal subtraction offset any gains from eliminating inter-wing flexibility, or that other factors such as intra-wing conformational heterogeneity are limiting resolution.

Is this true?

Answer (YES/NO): NO